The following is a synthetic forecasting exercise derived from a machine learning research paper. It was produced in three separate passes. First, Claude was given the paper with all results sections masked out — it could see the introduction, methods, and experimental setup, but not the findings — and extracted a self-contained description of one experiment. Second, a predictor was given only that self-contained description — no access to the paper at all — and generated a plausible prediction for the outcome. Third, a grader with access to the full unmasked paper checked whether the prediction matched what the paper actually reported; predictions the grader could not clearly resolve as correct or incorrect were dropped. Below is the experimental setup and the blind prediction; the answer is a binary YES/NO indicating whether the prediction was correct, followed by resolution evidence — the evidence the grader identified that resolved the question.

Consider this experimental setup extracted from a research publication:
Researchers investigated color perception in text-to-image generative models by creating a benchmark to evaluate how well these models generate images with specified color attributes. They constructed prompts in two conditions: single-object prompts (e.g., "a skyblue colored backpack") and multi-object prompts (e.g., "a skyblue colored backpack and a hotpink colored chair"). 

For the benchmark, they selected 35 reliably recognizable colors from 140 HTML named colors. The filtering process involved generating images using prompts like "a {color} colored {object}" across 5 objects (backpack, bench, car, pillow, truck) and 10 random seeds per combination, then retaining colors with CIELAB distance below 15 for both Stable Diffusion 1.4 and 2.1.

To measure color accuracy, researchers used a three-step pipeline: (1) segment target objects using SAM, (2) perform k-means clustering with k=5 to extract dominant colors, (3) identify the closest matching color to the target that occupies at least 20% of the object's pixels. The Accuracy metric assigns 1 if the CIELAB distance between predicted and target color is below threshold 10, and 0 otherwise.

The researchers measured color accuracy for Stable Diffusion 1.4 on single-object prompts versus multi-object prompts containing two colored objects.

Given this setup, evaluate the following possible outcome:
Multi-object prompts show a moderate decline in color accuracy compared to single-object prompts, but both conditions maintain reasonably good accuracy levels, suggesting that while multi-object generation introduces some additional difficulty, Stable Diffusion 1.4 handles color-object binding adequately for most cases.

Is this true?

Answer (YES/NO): NO